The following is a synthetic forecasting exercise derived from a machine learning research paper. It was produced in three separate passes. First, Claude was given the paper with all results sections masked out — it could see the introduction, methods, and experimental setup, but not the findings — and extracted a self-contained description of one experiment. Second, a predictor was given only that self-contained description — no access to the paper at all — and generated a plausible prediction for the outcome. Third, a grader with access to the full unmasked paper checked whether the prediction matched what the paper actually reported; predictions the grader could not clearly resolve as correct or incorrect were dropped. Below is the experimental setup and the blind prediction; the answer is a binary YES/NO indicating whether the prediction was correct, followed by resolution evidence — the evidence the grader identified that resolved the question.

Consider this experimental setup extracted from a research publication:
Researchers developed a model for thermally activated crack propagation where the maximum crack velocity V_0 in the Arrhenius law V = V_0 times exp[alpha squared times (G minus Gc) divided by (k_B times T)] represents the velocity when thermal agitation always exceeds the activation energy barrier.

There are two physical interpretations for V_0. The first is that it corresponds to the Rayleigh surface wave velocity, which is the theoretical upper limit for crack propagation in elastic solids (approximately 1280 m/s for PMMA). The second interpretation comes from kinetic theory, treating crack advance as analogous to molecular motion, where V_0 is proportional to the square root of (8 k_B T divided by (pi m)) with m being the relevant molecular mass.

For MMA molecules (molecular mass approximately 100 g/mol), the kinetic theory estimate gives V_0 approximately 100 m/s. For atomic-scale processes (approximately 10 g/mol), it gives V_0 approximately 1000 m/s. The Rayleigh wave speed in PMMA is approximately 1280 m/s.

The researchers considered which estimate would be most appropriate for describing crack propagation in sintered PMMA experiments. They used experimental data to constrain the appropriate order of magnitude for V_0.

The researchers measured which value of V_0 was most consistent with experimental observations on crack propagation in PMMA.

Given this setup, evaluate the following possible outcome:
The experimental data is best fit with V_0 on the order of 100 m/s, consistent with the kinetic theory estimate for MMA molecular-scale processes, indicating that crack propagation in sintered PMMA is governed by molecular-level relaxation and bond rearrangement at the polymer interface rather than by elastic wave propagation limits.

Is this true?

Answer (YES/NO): NO